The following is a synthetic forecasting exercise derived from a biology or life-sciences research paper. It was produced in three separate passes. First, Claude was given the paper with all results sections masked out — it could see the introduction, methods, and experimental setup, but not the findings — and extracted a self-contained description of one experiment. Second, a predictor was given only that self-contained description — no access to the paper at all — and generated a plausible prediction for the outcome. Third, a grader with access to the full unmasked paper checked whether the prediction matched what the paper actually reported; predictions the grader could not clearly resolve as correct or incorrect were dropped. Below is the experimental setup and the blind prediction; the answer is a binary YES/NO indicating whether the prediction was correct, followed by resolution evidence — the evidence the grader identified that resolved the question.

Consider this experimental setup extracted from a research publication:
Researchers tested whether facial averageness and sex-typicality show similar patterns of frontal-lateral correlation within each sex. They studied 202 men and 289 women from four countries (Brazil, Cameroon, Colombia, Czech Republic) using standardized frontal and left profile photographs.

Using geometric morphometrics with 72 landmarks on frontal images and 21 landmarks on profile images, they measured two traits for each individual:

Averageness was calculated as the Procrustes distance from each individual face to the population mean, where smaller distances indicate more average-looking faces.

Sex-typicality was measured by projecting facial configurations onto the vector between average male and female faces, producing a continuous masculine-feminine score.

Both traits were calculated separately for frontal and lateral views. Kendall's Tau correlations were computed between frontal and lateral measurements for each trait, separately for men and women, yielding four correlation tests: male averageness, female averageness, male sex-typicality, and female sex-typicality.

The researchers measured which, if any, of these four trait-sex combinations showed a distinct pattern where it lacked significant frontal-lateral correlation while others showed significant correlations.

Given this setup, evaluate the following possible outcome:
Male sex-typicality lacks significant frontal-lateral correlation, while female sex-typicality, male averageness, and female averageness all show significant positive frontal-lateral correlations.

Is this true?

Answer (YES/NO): NO